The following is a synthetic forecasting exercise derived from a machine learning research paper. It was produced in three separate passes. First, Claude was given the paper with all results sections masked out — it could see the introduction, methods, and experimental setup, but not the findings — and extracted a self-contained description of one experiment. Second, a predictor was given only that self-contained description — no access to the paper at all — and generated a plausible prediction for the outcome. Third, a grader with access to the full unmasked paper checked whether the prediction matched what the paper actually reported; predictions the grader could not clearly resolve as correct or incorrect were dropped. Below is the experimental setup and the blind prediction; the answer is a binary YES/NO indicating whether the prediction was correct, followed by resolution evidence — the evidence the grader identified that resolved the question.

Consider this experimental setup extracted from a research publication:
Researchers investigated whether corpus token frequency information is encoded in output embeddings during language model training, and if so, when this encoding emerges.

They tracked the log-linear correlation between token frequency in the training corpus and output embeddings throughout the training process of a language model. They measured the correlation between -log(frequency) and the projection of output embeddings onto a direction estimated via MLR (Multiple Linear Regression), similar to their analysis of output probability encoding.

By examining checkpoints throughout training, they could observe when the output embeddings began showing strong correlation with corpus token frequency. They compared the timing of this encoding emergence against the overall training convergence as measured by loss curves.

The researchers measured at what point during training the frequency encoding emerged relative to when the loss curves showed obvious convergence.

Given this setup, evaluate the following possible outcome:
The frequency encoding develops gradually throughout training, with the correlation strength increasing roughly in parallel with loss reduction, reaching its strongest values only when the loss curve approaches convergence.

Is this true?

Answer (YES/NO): NO